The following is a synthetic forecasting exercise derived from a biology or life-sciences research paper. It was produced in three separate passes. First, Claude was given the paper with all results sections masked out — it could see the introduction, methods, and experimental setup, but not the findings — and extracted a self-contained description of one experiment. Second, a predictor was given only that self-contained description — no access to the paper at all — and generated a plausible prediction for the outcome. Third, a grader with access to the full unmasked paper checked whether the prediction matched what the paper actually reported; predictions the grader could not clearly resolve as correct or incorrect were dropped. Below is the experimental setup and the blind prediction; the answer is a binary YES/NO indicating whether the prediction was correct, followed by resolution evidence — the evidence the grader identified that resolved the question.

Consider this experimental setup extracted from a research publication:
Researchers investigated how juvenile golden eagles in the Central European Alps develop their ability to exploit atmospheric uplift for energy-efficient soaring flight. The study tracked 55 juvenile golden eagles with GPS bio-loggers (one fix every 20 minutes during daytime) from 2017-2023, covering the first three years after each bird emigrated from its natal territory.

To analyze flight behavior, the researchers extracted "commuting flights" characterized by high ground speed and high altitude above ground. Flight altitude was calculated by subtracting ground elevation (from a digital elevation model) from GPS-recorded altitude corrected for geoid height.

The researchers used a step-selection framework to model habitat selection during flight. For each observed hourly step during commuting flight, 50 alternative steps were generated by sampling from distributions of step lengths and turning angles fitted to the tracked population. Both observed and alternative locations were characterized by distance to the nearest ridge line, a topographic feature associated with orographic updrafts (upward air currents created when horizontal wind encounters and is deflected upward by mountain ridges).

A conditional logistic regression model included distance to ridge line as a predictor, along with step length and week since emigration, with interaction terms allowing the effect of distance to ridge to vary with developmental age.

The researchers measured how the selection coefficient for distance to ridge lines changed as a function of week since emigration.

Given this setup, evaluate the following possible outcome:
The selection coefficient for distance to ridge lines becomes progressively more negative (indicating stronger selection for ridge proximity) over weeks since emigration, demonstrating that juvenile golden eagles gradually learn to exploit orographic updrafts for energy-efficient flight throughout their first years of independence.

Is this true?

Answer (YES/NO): NO